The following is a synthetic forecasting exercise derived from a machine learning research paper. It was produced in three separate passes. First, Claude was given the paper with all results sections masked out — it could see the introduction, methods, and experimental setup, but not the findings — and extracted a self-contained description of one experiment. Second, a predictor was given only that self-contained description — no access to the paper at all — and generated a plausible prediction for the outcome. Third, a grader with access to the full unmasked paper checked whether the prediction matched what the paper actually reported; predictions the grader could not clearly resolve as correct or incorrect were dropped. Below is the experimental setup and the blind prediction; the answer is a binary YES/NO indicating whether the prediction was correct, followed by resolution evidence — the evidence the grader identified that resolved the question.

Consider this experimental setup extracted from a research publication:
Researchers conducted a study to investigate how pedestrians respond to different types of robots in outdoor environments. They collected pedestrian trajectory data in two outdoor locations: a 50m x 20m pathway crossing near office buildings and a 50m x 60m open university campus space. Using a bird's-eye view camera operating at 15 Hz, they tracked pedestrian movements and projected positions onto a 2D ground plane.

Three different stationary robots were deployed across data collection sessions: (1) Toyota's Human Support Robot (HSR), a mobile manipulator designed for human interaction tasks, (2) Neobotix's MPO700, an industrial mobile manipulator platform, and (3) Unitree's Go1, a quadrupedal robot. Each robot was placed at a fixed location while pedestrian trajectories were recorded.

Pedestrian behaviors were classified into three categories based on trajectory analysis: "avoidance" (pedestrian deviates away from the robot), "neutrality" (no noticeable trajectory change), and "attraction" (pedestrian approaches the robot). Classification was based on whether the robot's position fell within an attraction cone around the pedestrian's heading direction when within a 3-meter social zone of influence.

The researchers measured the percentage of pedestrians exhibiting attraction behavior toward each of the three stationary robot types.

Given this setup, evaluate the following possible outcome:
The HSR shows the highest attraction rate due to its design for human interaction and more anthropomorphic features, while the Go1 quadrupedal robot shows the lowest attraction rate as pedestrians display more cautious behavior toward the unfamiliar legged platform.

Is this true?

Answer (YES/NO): NO